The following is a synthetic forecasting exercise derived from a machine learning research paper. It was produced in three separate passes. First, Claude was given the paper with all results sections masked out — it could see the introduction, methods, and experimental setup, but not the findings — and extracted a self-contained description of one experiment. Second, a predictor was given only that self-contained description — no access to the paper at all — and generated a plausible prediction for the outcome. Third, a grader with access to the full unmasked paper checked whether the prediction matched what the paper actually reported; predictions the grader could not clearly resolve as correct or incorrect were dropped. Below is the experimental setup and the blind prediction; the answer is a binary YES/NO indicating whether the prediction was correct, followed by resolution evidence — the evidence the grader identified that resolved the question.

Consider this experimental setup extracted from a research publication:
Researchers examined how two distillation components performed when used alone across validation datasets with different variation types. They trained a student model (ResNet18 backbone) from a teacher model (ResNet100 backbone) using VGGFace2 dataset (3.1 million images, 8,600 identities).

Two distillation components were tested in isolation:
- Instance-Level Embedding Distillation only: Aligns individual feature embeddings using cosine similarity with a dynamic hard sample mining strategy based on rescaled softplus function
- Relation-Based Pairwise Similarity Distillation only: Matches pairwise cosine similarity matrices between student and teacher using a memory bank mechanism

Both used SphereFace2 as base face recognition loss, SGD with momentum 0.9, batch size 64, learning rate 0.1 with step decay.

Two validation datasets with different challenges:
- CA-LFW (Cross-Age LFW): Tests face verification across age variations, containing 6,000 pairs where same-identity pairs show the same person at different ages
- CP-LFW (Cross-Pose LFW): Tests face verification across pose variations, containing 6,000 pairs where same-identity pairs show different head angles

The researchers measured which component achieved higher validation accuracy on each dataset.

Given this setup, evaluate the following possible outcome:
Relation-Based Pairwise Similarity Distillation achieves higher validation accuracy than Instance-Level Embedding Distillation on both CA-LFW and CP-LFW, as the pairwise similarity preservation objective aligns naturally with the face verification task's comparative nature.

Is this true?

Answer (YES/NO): NO